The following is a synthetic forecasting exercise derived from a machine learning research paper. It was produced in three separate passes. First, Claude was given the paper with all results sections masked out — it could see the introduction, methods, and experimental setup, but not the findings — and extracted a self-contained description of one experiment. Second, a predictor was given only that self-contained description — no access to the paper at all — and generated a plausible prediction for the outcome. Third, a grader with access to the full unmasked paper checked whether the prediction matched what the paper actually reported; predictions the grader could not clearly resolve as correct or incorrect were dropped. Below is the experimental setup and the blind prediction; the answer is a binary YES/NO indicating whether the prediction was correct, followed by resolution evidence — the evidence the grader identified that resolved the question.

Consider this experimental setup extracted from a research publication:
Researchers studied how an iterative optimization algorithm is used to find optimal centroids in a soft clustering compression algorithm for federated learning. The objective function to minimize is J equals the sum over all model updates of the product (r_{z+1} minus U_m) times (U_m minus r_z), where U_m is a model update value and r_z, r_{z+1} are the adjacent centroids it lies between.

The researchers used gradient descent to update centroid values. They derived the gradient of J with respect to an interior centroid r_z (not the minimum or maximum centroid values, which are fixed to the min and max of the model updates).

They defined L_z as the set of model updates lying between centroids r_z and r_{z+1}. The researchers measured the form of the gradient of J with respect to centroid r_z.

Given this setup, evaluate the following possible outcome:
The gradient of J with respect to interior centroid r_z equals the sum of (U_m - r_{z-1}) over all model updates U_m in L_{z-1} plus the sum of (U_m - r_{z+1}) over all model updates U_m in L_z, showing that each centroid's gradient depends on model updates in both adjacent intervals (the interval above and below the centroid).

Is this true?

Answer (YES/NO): YES